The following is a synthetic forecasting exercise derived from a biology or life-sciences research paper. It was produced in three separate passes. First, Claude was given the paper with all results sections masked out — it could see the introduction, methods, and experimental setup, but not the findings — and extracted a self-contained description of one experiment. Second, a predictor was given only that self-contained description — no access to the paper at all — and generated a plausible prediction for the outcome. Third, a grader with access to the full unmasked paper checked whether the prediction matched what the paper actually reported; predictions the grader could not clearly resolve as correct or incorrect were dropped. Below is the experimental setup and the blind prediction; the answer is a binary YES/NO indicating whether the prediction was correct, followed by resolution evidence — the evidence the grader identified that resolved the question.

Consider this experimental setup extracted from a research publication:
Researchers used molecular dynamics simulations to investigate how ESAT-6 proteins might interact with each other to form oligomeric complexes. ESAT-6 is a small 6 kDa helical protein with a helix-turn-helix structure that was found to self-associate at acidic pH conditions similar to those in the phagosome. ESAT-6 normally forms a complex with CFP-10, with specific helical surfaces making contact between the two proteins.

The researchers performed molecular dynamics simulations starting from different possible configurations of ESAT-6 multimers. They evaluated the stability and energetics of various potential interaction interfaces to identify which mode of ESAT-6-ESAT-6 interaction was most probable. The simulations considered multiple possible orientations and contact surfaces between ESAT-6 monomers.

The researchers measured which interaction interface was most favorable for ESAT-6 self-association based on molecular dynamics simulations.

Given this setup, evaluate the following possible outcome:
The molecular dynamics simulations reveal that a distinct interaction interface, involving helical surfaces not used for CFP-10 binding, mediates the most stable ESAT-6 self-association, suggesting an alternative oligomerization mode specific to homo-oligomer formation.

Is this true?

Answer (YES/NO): NO